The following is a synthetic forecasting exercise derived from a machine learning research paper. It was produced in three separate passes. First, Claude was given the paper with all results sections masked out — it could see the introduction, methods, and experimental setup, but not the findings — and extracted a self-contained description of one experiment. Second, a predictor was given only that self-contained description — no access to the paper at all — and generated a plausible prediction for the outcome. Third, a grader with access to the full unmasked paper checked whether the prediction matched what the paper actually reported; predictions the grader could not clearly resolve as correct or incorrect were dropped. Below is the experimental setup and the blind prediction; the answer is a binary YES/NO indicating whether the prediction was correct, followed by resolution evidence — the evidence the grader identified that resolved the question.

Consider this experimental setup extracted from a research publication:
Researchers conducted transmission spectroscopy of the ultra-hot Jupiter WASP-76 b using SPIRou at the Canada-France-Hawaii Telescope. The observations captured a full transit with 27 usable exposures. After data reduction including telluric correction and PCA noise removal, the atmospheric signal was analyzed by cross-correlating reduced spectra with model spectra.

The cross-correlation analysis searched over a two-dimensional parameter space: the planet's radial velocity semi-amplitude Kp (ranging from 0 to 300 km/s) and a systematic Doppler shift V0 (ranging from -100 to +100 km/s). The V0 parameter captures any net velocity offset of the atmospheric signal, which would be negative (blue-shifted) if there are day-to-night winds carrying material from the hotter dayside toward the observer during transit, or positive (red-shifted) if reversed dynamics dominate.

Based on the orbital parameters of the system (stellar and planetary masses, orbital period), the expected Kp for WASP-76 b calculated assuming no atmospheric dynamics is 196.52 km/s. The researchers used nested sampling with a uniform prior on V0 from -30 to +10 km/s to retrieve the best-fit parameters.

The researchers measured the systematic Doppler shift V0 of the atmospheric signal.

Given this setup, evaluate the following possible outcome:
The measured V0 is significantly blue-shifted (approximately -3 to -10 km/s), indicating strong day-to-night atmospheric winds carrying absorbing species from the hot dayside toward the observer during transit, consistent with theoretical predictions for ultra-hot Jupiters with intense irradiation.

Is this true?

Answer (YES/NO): YES